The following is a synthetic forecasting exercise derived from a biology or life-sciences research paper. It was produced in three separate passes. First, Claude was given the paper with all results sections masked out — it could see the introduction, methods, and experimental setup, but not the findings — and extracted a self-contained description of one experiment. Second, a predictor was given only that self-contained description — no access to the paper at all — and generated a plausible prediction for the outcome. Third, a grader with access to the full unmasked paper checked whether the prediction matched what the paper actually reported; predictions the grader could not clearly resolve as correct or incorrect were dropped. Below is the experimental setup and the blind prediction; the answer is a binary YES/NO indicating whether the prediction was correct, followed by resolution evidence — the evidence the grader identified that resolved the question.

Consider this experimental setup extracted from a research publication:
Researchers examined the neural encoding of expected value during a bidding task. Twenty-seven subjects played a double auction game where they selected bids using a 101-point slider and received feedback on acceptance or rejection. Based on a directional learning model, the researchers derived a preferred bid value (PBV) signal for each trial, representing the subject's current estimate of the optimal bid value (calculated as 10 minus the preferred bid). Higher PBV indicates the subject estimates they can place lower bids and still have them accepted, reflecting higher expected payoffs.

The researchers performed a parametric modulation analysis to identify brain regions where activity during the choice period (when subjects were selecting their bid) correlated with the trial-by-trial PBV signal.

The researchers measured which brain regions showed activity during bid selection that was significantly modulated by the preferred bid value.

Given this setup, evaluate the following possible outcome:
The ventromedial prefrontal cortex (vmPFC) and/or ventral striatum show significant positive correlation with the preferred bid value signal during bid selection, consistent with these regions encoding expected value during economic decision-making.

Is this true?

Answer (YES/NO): NO